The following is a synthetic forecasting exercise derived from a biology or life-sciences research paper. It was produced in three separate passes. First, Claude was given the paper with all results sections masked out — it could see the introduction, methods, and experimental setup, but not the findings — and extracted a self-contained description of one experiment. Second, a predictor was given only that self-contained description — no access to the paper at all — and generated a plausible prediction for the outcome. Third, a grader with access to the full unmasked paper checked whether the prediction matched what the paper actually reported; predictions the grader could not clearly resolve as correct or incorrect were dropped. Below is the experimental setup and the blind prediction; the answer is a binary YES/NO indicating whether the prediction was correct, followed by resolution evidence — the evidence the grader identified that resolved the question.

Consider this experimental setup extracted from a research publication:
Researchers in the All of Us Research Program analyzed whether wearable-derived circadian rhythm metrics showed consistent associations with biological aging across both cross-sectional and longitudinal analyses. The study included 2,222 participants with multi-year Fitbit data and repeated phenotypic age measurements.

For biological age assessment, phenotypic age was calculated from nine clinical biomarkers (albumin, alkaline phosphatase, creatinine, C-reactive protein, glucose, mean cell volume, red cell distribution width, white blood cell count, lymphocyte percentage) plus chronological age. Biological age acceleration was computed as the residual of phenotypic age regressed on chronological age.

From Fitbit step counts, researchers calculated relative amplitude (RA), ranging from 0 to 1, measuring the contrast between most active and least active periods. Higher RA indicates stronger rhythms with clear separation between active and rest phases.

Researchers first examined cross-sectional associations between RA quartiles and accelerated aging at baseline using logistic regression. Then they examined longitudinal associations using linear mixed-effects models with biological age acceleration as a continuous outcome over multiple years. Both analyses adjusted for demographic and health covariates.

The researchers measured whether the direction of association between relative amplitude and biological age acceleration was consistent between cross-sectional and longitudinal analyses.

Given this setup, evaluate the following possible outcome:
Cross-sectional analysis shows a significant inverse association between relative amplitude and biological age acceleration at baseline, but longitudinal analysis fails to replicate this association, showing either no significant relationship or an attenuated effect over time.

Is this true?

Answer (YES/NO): NO